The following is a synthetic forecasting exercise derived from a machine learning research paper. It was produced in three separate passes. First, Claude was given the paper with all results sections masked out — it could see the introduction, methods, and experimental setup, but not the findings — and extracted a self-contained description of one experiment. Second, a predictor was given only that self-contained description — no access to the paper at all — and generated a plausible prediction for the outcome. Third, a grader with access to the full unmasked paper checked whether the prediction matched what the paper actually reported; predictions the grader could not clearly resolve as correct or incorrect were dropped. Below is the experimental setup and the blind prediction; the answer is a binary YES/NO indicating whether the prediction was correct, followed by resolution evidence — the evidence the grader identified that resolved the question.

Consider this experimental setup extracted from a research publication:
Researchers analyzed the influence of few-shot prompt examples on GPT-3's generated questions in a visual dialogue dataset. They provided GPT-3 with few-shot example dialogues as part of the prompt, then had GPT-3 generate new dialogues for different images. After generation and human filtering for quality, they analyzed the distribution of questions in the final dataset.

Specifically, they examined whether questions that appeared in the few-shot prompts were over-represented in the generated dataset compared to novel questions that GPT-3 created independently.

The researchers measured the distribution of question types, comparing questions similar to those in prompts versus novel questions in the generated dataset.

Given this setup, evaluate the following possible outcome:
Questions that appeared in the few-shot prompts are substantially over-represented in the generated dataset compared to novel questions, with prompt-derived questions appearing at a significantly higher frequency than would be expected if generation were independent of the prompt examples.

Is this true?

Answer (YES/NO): YES